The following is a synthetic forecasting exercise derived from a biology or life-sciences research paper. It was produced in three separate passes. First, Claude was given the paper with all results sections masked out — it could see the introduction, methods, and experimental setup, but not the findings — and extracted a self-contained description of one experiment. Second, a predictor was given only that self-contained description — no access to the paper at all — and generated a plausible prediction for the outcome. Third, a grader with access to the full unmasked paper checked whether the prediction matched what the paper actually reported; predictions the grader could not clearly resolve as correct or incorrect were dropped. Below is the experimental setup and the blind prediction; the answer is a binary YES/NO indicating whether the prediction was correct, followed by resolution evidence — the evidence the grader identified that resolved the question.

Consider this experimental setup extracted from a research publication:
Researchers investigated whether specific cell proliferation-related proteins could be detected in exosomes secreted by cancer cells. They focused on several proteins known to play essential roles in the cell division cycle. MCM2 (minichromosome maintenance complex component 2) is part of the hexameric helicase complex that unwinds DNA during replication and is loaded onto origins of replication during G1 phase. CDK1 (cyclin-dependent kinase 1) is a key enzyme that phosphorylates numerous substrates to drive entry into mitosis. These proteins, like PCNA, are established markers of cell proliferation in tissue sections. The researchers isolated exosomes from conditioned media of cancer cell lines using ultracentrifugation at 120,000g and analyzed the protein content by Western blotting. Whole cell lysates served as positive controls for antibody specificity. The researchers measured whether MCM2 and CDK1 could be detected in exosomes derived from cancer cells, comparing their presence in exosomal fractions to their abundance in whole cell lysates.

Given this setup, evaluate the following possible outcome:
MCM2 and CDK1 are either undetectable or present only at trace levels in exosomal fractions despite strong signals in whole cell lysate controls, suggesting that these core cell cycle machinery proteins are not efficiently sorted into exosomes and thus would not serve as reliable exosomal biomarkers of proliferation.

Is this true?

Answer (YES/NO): YES